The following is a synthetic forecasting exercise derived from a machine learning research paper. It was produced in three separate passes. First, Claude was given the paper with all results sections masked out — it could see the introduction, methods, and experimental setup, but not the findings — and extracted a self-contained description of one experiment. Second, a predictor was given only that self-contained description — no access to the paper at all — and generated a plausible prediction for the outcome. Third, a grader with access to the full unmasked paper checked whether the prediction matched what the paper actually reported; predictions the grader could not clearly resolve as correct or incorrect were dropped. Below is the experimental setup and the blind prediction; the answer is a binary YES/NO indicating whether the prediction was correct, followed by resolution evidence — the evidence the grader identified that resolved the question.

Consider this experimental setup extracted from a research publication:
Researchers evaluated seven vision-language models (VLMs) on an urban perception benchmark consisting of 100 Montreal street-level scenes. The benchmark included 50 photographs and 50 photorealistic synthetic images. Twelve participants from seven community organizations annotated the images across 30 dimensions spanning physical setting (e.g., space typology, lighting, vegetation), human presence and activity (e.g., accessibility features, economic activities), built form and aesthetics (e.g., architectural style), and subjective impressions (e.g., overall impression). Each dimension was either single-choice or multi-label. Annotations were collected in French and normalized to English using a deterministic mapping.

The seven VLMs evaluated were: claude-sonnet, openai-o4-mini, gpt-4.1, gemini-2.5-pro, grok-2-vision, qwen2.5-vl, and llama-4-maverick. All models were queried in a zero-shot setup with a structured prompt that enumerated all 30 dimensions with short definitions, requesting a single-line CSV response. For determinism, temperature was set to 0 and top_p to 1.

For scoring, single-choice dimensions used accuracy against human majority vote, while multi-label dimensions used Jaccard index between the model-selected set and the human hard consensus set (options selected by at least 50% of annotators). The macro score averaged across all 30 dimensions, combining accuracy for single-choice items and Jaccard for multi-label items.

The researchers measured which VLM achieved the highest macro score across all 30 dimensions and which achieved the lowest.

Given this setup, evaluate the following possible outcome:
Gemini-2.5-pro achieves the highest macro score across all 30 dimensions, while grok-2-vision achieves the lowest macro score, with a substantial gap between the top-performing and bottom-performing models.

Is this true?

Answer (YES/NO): NO